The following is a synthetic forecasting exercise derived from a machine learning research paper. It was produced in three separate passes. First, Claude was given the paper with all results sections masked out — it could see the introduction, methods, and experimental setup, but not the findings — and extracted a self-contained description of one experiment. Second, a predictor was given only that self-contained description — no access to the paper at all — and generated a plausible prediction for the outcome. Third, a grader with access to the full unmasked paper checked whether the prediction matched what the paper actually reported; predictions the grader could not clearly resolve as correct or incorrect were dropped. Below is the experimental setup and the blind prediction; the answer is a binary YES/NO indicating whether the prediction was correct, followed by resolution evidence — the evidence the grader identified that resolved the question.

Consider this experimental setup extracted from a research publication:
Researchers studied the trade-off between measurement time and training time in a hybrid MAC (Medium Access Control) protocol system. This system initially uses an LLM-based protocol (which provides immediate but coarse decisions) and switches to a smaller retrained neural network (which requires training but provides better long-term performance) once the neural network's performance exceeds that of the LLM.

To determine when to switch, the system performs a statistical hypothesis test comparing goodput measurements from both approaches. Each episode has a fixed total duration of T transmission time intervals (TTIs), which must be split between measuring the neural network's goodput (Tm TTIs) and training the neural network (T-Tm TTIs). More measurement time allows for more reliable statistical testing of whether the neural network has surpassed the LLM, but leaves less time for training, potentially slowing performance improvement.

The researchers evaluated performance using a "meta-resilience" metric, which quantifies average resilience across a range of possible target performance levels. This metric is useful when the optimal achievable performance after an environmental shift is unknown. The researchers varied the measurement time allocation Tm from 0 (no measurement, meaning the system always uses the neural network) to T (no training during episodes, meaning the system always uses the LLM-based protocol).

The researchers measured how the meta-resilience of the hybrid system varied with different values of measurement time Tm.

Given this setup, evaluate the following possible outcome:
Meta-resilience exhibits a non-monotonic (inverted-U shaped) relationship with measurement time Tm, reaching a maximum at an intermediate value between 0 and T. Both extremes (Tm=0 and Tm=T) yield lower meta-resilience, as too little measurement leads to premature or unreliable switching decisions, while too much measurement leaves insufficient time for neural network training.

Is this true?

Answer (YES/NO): YES